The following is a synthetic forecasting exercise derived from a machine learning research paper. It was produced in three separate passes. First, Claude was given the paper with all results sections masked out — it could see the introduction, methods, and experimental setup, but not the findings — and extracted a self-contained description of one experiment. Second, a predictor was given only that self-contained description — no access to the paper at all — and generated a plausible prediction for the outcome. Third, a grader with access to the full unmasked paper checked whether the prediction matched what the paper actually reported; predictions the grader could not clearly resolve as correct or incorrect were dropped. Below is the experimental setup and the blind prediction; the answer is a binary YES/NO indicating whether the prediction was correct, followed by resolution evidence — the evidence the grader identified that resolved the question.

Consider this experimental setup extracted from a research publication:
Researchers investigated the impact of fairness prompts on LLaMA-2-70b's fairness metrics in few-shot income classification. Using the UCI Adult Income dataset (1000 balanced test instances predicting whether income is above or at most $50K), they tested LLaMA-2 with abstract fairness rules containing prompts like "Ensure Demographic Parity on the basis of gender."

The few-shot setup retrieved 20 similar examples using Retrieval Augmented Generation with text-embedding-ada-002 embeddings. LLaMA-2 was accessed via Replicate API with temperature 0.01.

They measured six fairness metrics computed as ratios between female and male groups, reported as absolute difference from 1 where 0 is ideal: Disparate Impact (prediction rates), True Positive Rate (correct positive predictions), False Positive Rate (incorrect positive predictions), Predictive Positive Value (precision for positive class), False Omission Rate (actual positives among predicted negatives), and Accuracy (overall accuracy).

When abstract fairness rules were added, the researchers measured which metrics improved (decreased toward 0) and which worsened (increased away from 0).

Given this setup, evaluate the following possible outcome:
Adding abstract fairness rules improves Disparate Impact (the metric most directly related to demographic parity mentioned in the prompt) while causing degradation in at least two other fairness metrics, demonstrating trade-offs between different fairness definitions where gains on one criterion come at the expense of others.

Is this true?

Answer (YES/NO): NO